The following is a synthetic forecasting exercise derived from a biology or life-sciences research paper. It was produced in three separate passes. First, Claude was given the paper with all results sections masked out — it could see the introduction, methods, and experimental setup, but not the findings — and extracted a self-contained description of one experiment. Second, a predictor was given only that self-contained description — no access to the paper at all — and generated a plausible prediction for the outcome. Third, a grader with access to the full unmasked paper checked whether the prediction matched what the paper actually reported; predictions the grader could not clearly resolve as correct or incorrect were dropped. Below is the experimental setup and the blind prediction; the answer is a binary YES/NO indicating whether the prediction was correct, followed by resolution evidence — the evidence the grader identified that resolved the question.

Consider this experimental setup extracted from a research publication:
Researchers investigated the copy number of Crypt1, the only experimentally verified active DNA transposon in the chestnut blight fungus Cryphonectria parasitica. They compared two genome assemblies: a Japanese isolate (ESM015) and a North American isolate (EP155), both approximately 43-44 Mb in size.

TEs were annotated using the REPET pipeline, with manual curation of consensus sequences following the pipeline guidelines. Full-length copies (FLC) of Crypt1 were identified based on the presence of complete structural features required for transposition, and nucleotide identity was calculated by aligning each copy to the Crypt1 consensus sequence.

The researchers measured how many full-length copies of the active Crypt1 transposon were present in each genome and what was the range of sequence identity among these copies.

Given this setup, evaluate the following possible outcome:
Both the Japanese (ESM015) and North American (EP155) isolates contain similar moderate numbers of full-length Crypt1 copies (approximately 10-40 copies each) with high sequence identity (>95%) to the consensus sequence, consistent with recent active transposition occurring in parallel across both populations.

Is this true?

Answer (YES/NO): NO